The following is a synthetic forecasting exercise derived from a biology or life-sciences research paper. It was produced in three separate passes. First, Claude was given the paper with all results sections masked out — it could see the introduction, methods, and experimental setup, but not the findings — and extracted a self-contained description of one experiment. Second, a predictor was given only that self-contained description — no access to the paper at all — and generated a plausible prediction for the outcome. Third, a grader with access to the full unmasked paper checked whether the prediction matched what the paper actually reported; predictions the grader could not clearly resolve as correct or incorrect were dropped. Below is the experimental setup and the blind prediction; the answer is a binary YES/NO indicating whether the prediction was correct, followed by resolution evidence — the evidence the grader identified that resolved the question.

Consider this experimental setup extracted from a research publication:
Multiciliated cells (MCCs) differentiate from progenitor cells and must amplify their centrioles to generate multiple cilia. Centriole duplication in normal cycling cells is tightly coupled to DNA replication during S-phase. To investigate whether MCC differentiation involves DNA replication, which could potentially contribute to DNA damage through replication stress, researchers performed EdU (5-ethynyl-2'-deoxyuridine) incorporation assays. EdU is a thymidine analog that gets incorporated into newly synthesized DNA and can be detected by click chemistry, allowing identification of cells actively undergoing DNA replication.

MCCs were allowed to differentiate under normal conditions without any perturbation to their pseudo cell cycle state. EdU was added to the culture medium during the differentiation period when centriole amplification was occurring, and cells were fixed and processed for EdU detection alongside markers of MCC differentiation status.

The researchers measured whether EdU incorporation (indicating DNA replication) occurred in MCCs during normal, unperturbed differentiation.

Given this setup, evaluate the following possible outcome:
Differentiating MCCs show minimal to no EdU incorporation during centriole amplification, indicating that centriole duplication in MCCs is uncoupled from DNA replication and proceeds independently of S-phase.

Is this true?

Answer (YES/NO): YES